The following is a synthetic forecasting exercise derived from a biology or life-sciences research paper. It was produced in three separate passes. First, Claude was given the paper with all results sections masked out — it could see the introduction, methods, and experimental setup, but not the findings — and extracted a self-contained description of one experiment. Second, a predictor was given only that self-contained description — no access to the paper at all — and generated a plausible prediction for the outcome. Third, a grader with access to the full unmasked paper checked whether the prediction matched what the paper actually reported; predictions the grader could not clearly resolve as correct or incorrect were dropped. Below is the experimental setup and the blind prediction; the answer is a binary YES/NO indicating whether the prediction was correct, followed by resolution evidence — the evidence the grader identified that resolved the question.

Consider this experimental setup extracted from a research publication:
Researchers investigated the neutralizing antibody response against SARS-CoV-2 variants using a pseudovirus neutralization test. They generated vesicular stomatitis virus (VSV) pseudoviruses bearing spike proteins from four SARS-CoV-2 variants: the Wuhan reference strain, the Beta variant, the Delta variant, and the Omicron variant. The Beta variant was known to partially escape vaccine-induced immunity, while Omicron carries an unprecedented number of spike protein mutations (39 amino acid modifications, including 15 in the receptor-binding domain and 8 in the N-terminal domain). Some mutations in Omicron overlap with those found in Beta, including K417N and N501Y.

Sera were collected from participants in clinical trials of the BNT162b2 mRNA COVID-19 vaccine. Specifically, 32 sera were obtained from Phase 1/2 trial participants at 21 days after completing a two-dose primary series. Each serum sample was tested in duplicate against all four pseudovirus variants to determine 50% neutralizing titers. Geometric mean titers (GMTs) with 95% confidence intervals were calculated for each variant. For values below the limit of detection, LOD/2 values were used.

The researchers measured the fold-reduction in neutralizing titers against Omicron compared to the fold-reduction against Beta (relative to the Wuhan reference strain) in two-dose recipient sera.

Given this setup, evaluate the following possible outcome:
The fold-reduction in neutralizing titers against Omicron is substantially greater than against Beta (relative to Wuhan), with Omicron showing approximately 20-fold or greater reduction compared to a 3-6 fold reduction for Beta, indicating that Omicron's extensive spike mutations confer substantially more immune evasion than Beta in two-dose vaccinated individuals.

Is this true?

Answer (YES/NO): YES